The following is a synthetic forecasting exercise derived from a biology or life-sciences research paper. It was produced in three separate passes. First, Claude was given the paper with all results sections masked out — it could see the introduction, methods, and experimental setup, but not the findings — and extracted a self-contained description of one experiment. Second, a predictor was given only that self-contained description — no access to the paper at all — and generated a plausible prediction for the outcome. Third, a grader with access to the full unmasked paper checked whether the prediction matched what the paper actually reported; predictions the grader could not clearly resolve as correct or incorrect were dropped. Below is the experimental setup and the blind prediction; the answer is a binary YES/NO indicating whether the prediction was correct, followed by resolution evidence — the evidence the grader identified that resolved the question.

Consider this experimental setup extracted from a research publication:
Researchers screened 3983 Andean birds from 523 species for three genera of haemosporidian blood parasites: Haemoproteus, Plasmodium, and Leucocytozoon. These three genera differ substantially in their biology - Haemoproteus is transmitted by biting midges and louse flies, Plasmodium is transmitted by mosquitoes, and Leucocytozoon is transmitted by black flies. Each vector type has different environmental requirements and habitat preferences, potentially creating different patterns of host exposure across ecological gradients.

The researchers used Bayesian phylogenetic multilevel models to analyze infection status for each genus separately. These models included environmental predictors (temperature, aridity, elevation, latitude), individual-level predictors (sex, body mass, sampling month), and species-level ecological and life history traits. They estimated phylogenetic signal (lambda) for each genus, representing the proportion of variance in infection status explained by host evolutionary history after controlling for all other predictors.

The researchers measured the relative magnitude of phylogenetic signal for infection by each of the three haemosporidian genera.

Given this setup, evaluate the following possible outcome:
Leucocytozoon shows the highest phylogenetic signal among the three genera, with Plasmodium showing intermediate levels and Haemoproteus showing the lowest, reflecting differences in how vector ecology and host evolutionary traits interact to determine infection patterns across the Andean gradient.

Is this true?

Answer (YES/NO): NO